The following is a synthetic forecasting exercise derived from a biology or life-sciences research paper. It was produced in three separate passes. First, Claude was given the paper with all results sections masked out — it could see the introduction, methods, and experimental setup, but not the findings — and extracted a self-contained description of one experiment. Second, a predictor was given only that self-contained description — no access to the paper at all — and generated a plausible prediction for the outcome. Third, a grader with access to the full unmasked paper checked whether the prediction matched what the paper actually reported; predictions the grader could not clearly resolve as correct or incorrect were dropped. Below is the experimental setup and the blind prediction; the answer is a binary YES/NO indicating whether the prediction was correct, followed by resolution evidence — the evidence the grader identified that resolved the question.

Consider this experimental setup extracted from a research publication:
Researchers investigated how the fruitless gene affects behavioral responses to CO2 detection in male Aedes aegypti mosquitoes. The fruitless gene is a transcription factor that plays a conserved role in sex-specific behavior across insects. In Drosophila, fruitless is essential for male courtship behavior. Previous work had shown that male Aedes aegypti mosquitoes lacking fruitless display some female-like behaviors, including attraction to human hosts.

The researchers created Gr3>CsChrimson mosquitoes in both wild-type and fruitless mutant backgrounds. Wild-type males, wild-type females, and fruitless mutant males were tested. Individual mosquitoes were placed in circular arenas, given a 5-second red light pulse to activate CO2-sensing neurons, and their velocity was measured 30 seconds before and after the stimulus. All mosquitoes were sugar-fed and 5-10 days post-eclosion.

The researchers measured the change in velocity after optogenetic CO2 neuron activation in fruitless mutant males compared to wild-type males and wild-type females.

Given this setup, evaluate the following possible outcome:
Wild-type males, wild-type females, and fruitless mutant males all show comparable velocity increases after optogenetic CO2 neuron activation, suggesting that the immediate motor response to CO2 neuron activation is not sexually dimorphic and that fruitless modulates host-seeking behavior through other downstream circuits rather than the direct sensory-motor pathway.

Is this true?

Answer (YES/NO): YES